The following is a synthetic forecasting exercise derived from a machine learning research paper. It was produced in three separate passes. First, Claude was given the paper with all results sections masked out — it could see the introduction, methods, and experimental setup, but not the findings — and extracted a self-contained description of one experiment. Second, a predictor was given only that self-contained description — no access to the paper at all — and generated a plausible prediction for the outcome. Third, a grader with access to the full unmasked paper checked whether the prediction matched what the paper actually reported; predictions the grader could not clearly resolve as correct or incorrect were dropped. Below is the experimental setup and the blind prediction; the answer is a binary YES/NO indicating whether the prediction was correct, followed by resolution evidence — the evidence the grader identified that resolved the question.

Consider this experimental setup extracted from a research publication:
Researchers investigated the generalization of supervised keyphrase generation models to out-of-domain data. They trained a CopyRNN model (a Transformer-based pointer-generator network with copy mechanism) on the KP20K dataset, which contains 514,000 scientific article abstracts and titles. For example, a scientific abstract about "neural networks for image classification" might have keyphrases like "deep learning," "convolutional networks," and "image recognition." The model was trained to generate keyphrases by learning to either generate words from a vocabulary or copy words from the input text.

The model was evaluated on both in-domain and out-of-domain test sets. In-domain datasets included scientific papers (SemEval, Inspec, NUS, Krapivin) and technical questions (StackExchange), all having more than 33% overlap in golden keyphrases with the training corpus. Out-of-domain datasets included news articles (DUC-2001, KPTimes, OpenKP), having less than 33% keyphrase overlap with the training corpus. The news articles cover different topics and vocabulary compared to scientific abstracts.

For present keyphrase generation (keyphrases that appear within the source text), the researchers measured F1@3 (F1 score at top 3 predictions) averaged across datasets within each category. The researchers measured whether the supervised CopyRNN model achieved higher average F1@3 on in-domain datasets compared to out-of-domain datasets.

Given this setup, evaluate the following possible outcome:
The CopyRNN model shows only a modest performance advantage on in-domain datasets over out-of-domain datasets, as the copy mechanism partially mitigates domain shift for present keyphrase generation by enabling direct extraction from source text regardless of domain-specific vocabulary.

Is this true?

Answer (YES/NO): NO